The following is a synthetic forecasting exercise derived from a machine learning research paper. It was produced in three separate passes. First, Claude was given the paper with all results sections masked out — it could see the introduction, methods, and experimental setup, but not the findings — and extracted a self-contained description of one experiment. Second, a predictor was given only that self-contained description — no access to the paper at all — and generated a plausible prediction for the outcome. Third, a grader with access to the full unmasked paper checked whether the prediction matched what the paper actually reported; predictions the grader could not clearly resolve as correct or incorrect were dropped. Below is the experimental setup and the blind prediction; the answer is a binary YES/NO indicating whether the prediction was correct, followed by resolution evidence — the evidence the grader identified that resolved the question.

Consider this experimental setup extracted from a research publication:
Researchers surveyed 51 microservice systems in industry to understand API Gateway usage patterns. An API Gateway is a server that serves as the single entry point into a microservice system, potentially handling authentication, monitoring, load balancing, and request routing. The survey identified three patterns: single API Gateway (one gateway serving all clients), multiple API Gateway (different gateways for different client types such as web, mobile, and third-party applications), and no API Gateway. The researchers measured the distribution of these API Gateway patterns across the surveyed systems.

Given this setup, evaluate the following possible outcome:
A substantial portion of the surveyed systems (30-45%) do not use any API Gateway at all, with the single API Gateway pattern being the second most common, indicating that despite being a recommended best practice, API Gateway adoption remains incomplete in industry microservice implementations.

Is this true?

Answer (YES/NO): NO